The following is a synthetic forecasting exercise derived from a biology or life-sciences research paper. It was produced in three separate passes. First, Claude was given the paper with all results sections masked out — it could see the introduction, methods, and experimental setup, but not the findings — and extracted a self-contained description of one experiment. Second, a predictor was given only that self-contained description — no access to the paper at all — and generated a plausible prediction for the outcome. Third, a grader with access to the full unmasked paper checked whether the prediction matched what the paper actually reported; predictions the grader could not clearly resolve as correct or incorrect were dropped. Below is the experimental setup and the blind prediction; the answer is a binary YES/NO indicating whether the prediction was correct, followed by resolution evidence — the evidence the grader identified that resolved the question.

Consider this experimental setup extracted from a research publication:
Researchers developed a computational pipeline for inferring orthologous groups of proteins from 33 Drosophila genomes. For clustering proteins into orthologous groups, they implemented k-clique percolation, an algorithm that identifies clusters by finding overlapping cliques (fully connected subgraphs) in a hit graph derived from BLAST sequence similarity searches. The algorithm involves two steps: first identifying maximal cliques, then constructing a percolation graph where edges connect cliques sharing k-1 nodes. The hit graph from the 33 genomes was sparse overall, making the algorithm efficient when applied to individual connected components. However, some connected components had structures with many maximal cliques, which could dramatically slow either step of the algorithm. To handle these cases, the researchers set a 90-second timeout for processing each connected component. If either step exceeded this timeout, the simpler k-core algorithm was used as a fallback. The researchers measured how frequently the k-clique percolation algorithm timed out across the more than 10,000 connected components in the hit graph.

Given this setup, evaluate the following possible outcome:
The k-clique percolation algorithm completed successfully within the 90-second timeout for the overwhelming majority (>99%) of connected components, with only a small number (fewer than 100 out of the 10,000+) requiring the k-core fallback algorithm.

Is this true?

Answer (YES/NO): YES